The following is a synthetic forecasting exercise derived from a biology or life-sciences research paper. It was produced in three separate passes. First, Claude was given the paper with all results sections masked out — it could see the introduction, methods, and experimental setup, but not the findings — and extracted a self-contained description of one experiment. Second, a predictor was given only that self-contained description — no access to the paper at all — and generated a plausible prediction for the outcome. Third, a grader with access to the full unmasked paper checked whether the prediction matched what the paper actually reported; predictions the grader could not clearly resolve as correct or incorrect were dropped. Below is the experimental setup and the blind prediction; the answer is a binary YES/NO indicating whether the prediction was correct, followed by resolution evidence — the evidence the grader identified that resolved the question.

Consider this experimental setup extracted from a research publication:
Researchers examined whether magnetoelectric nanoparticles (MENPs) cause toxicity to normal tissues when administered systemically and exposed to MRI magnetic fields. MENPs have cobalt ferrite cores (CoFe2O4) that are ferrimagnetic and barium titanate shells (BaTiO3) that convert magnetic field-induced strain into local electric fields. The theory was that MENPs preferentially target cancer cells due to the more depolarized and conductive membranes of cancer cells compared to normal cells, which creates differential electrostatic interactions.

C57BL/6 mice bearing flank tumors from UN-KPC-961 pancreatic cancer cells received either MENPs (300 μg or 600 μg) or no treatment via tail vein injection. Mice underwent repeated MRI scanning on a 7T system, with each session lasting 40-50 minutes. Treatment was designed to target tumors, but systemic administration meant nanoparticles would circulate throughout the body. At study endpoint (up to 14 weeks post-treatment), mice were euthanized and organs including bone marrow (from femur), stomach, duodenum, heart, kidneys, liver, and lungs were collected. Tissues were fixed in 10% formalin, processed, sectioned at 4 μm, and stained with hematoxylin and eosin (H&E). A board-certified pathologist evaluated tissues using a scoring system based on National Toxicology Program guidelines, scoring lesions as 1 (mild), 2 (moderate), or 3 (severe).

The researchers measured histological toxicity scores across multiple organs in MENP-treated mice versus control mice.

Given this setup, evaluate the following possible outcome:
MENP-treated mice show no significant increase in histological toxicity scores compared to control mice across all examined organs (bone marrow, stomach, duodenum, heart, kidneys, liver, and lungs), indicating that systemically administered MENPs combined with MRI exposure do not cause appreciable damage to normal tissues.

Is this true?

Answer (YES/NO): NO